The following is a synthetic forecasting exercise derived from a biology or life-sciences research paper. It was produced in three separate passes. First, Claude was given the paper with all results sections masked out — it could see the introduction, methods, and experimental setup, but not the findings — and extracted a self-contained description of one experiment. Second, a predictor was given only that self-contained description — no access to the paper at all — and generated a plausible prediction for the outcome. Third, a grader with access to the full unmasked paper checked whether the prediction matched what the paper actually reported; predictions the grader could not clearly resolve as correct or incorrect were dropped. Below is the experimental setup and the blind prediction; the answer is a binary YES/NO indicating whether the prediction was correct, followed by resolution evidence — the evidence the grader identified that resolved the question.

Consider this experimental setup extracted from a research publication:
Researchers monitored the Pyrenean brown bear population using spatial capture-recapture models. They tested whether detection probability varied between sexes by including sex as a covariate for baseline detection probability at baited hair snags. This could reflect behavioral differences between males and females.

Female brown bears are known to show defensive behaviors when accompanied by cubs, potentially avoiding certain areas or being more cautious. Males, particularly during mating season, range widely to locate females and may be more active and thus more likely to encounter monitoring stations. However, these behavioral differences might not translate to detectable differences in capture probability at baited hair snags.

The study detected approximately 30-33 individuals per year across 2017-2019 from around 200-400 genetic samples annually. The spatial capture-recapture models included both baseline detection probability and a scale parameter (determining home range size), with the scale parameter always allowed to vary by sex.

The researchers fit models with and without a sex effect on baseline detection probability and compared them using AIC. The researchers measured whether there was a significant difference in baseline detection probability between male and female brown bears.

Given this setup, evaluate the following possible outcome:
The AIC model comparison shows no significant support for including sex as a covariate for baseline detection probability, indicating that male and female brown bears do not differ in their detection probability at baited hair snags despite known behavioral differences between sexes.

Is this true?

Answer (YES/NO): YES